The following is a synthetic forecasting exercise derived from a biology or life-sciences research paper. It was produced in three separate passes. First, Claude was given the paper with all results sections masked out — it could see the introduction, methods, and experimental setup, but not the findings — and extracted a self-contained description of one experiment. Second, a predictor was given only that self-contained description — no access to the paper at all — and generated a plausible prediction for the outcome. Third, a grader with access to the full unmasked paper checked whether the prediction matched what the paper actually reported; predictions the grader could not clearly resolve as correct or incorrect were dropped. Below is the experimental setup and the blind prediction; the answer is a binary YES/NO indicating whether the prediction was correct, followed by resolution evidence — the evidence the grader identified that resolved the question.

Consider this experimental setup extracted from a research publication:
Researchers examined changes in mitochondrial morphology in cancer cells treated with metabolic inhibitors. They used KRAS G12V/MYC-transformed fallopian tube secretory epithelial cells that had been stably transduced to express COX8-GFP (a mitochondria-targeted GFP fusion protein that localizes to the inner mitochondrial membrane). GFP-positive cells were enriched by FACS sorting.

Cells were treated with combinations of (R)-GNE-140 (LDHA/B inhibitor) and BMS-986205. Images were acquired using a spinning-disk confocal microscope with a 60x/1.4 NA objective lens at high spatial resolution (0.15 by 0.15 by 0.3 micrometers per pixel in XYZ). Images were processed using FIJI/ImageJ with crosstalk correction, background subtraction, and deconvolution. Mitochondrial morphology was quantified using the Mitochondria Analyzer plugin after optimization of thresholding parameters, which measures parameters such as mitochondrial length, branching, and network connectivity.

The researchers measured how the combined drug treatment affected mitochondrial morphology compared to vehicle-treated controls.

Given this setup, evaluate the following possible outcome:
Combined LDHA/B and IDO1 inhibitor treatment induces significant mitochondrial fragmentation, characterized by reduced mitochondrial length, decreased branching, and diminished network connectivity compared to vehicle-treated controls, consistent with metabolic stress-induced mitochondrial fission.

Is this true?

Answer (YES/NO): YES